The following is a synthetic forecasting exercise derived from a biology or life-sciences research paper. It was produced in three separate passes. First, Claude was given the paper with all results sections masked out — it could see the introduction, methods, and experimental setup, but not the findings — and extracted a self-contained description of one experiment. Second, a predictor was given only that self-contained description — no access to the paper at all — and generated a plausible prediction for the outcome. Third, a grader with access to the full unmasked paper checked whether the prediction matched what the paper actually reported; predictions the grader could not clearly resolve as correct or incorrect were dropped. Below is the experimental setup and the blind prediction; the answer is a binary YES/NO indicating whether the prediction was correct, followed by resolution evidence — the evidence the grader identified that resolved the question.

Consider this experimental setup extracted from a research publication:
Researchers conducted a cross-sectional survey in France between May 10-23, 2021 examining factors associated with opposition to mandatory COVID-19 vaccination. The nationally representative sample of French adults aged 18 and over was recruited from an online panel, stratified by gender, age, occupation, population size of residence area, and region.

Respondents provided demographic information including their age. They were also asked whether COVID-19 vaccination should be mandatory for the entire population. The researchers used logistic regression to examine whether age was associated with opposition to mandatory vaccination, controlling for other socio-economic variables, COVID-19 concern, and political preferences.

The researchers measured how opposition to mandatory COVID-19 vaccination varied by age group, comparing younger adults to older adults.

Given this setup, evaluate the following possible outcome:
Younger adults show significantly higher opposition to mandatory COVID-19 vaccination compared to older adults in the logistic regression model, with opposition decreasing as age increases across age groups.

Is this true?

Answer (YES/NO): YES